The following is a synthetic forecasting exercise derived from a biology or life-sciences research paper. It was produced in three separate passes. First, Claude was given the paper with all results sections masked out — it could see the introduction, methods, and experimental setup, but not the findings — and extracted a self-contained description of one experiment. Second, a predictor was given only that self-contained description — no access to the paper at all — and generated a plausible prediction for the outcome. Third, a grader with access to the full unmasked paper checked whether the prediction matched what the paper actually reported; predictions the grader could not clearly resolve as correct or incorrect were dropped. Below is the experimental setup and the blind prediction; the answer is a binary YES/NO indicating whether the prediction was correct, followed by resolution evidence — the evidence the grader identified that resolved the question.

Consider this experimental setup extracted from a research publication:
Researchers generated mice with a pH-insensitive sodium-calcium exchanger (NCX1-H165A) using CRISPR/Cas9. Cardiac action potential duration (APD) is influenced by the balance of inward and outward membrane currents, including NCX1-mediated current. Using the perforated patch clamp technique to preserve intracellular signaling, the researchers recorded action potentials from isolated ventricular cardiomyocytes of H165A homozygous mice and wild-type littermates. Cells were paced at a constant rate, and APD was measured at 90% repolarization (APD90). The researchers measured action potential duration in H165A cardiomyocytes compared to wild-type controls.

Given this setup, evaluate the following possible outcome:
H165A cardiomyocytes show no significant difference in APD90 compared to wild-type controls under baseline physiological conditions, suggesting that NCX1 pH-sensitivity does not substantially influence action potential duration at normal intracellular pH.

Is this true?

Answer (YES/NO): NO